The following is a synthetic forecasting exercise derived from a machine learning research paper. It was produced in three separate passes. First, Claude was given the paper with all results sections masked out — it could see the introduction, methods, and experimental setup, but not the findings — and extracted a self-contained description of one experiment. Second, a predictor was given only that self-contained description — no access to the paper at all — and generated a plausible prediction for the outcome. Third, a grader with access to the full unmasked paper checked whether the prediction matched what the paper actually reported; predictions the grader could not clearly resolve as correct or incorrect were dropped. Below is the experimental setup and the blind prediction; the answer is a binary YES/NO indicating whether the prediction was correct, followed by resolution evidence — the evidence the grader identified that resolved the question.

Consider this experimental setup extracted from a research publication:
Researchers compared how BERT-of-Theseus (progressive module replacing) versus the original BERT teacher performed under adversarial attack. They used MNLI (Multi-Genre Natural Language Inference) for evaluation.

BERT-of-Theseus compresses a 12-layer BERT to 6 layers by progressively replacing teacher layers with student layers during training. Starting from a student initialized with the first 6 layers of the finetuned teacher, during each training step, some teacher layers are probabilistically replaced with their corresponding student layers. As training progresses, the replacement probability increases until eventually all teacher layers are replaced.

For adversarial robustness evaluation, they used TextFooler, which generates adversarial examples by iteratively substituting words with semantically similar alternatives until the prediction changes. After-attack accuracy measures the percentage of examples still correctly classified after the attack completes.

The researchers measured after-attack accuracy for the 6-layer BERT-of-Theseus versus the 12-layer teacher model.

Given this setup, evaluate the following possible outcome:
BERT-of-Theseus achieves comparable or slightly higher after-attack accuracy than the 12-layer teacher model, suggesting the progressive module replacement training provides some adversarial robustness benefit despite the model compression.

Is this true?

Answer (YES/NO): YES